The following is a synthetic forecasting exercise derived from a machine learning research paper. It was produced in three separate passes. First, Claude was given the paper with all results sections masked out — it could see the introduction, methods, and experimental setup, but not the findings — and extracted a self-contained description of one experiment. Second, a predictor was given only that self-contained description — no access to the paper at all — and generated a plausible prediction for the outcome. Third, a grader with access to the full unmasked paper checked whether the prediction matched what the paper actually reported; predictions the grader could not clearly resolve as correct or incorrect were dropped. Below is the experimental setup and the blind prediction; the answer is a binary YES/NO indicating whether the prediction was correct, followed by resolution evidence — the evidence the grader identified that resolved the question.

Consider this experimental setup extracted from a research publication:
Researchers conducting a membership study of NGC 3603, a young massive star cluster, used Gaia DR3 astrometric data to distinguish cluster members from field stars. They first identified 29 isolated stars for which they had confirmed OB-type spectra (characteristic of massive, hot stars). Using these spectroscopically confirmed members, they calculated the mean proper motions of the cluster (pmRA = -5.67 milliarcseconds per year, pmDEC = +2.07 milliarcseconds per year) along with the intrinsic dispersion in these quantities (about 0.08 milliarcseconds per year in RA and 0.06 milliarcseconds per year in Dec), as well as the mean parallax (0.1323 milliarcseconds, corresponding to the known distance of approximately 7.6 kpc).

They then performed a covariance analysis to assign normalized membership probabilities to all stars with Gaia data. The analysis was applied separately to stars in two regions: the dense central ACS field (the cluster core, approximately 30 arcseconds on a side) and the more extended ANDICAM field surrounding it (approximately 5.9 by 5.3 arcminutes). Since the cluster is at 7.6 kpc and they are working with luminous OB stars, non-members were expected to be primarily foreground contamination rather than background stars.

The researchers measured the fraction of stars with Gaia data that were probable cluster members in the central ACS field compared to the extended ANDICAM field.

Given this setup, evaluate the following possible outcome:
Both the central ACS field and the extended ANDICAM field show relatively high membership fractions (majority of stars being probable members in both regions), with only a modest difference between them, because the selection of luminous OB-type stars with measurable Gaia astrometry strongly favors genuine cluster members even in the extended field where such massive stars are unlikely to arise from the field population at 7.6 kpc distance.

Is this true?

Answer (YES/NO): NO